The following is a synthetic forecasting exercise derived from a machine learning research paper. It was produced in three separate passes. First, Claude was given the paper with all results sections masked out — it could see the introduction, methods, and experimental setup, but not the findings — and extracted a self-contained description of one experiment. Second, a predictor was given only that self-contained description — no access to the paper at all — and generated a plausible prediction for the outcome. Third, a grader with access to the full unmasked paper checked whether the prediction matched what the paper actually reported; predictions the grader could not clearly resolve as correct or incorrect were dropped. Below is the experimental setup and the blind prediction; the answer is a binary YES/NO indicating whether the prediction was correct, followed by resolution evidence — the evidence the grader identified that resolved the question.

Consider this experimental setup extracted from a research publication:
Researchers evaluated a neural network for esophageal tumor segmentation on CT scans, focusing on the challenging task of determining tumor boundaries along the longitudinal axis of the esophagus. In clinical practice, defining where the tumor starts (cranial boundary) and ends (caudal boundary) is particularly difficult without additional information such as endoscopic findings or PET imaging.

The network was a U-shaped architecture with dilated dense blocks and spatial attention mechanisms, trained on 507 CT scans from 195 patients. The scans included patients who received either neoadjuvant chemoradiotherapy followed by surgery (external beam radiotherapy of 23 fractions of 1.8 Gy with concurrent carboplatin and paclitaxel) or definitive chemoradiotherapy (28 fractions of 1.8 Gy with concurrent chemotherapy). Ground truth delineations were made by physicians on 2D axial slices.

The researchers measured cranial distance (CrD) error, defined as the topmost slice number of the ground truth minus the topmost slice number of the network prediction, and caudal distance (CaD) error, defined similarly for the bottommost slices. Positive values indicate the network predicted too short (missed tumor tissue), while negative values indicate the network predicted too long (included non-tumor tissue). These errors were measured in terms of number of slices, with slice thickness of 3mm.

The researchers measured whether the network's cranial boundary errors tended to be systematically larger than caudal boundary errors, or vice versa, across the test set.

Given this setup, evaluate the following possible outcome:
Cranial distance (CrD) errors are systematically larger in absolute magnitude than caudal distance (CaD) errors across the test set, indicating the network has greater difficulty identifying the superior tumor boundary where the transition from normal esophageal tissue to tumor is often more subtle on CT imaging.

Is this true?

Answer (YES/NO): YES